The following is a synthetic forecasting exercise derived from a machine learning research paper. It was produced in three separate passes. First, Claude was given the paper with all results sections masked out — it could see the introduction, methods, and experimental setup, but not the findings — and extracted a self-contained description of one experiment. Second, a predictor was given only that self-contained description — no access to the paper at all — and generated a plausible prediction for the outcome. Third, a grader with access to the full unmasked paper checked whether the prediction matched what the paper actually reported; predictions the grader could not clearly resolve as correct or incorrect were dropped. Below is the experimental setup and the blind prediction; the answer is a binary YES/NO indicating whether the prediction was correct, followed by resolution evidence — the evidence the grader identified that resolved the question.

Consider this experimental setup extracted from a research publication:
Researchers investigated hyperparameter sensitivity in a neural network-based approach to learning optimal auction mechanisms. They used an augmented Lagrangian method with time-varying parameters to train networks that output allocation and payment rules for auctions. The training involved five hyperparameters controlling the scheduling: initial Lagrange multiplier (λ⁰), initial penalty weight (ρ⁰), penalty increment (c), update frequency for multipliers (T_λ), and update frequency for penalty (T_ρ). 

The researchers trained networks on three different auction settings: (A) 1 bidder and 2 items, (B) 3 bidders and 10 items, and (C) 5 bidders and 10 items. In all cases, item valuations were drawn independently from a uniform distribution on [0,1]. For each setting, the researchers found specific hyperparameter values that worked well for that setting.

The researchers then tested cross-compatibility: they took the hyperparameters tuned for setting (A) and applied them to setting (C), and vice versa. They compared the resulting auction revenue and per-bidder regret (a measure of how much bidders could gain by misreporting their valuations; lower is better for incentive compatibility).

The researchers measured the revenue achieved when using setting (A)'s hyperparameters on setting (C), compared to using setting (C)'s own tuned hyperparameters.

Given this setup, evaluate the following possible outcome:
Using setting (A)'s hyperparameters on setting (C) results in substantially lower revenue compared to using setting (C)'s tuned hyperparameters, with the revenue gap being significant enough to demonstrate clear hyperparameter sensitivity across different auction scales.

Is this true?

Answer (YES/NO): YES